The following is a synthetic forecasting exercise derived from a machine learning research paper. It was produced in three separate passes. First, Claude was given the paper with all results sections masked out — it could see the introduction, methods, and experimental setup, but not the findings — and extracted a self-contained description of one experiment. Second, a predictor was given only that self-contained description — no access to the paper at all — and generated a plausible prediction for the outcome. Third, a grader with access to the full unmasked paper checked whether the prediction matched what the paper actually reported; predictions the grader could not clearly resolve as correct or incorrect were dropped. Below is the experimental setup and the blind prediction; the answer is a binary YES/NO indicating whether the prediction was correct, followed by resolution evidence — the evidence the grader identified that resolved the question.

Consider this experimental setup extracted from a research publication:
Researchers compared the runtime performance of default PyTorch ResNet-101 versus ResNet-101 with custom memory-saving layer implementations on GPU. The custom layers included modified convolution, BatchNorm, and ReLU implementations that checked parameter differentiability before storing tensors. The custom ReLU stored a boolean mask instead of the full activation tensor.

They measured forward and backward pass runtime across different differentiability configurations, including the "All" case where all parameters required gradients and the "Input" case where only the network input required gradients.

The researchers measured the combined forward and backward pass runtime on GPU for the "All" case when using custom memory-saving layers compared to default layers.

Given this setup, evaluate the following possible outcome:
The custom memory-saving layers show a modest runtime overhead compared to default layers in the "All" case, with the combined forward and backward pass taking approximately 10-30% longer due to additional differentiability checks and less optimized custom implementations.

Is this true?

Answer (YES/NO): NO